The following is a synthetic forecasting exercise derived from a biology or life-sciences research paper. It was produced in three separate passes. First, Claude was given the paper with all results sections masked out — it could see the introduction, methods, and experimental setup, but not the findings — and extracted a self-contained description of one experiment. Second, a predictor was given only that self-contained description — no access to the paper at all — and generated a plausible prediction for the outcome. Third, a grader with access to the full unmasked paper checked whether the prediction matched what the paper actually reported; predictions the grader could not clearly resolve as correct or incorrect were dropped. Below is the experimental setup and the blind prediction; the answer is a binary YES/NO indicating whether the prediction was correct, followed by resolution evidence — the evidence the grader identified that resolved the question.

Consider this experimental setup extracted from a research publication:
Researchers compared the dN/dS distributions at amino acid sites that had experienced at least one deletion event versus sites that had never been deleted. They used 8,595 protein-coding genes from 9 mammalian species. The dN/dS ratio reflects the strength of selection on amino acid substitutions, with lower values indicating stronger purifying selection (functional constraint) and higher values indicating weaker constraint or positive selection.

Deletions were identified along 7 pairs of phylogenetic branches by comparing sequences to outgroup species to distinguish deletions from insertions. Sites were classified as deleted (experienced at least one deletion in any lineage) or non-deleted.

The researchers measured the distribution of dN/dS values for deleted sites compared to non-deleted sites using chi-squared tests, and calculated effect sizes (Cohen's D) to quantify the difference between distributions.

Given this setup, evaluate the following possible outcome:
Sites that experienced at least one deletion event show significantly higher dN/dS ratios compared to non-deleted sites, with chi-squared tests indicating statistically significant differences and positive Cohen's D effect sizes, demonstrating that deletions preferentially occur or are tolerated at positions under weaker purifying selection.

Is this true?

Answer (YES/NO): YES